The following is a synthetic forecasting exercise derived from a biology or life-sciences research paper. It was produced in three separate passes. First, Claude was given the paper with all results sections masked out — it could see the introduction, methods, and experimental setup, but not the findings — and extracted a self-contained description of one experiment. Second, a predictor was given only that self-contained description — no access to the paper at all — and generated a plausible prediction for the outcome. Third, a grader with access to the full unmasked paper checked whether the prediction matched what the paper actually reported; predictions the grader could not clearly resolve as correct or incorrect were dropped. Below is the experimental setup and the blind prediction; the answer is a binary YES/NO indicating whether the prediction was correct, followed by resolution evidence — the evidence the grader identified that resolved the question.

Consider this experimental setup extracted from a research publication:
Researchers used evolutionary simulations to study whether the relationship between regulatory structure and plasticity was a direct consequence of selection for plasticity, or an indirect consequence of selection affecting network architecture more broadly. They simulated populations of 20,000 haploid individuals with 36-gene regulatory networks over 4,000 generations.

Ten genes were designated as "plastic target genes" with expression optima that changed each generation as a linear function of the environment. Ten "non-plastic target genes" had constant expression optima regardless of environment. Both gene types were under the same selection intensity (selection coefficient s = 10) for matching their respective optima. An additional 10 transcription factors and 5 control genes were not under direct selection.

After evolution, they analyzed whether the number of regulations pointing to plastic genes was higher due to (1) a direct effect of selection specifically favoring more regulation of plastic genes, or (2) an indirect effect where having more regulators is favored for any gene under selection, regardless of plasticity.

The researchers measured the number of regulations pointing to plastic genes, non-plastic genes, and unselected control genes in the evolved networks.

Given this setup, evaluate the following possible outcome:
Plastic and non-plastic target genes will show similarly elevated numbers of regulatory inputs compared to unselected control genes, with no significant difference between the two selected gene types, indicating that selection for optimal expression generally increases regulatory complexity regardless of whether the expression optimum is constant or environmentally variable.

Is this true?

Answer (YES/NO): NO